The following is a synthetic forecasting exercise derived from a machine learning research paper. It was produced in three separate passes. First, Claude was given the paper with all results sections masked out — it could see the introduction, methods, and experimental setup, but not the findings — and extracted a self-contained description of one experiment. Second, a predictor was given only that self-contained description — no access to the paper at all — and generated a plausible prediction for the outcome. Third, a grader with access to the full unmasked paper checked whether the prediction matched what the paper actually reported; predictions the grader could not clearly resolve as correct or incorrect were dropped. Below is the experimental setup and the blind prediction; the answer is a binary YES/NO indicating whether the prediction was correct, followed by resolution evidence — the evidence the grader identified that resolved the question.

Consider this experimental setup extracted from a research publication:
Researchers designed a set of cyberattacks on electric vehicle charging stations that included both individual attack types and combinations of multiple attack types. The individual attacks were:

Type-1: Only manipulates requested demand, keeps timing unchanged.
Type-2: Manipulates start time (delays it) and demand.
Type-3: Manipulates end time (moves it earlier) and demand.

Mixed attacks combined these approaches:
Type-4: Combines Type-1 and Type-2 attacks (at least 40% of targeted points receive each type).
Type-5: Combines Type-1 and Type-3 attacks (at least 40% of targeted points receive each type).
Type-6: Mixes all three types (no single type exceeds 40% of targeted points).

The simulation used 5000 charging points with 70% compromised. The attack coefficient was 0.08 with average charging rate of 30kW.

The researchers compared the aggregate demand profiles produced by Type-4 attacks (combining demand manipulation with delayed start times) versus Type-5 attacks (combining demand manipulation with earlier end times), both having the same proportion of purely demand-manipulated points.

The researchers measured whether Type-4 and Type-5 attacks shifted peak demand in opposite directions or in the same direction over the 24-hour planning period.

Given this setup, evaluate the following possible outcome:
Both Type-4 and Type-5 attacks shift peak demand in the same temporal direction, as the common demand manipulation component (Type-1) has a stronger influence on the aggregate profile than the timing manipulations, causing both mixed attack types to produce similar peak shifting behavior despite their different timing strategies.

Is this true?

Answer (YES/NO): NO